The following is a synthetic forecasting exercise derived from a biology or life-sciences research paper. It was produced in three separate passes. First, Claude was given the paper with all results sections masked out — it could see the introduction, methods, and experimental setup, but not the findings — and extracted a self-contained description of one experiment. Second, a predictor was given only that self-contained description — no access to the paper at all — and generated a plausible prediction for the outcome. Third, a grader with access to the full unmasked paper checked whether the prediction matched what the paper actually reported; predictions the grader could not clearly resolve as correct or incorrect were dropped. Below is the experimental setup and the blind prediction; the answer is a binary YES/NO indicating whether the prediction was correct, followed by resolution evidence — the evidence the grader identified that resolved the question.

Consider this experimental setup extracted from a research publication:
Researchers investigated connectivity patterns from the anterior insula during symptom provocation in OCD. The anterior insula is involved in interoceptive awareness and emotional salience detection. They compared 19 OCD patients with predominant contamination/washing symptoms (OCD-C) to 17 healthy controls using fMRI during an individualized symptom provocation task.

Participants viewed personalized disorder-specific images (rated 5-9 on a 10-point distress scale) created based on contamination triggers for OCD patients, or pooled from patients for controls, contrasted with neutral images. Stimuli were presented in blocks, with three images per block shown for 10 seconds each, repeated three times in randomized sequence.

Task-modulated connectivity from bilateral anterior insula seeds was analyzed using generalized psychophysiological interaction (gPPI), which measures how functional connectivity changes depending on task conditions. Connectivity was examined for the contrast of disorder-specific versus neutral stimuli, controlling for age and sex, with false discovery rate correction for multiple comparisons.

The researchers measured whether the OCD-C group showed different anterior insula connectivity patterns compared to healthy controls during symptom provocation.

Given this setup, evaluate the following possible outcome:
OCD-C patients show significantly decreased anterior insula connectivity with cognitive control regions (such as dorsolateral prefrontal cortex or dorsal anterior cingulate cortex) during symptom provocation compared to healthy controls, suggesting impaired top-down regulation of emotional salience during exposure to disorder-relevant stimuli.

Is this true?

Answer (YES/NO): NO